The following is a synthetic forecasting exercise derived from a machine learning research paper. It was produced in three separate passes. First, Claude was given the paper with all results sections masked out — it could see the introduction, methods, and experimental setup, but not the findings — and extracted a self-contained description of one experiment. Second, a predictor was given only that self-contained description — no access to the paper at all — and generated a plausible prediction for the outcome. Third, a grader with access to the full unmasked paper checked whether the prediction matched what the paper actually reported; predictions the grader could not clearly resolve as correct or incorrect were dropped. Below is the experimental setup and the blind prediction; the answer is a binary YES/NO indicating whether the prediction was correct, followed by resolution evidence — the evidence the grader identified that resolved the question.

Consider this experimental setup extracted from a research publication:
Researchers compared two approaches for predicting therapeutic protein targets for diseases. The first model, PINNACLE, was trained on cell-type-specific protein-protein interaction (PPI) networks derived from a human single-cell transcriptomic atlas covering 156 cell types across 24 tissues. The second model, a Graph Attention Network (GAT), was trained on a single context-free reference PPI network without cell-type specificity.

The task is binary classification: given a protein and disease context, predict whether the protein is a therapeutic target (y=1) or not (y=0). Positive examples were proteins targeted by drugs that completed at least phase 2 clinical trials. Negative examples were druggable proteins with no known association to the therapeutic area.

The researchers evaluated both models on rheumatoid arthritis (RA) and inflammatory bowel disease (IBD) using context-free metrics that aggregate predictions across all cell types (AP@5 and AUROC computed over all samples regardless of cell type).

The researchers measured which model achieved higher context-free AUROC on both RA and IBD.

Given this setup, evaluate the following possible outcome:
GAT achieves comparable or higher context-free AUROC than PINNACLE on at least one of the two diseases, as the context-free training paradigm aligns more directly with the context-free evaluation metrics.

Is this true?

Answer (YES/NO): YES